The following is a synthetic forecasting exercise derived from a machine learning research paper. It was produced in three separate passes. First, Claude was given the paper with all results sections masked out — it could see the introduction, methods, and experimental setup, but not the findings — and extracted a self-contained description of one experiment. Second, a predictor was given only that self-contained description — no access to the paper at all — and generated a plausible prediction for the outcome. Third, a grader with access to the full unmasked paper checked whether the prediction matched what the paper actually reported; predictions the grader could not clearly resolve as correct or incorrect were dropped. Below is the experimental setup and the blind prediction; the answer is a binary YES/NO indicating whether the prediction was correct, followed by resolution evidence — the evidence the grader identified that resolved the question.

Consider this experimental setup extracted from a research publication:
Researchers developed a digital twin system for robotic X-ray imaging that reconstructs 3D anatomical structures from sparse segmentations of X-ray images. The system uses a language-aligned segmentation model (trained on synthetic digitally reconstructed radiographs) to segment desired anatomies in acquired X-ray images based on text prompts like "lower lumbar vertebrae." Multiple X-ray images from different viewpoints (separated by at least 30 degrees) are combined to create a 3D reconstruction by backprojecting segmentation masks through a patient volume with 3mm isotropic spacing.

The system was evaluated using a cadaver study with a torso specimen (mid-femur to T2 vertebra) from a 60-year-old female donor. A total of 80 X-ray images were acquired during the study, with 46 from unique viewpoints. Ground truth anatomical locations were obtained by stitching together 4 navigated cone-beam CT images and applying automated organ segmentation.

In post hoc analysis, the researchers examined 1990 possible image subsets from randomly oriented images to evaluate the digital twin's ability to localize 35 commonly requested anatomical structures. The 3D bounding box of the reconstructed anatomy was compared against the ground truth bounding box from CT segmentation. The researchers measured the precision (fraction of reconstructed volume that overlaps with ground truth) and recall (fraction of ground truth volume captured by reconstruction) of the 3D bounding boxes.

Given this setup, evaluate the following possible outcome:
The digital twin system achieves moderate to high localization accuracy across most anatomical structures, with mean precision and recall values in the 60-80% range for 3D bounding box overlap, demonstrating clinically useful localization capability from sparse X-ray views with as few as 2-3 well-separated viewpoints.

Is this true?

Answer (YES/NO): NO